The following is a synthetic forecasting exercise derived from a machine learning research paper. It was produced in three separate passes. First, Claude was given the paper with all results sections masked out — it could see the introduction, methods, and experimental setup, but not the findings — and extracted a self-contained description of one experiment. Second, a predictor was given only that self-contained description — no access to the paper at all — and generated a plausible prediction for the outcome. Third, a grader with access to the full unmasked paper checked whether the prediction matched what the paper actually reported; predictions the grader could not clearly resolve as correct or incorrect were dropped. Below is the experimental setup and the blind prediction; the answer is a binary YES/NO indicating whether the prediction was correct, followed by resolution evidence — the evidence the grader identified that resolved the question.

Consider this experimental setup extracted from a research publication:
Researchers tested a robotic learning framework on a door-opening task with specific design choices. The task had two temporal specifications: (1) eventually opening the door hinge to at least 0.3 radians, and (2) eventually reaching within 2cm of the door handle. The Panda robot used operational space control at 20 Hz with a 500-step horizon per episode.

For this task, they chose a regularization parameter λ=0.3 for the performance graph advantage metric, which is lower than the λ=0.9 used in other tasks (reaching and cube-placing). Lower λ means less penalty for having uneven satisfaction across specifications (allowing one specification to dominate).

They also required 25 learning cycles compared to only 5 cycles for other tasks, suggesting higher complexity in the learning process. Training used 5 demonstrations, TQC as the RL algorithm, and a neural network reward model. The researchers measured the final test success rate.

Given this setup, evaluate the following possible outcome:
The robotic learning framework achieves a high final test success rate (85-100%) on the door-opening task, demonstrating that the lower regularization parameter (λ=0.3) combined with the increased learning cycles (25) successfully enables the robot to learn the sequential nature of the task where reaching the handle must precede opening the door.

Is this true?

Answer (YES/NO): YES